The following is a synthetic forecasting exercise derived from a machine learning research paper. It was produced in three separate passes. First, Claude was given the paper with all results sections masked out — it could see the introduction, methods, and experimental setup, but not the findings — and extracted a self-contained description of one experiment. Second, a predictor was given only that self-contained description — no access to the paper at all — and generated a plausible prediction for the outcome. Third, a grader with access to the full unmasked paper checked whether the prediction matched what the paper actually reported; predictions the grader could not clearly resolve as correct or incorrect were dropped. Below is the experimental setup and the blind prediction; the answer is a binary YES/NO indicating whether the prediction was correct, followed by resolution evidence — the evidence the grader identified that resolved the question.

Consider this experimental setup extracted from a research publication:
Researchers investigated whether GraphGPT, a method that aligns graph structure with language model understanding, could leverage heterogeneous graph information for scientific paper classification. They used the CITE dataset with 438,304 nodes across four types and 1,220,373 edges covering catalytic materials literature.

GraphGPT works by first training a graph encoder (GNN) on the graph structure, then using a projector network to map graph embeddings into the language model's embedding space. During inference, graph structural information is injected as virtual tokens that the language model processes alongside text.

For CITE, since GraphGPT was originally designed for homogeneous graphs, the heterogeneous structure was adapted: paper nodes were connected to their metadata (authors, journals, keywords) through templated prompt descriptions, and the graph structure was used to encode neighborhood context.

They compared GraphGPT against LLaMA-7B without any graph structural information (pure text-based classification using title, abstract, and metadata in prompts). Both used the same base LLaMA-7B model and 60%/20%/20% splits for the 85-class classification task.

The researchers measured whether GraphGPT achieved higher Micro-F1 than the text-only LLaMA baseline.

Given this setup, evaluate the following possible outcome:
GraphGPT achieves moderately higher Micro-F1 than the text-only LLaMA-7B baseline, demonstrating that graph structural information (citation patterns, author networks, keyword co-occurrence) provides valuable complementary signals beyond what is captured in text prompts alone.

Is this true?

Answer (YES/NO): NO